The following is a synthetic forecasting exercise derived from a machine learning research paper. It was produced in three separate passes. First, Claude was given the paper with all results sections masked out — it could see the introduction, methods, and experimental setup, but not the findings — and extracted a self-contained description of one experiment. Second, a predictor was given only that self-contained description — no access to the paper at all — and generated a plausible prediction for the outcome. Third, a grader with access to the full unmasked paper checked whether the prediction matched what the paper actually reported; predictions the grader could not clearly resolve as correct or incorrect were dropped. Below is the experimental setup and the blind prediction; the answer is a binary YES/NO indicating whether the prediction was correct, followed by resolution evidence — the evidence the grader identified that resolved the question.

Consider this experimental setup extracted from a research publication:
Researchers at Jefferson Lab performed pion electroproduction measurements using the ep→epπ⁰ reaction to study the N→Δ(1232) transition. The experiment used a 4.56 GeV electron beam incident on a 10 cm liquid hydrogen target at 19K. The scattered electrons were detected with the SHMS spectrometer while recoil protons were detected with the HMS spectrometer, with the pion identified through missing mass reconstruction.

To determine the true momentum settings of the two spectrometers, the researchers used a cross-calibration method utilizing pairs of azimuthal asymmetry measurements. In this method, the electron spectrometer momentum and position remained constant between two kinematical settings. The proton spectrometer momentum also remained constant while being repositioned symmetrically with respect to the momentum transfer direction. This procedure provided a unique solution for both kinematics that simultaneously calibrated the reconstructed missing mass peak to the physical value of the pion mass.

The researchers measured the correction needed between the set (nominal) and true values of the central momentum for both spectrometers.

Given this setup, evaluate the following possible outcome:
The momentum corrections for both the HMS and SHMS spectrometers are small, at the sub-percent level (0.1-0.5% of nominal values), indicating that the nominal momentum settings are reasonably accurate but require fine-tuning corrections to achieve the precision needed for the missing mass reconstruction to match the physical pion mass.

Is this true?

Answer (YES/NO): NO